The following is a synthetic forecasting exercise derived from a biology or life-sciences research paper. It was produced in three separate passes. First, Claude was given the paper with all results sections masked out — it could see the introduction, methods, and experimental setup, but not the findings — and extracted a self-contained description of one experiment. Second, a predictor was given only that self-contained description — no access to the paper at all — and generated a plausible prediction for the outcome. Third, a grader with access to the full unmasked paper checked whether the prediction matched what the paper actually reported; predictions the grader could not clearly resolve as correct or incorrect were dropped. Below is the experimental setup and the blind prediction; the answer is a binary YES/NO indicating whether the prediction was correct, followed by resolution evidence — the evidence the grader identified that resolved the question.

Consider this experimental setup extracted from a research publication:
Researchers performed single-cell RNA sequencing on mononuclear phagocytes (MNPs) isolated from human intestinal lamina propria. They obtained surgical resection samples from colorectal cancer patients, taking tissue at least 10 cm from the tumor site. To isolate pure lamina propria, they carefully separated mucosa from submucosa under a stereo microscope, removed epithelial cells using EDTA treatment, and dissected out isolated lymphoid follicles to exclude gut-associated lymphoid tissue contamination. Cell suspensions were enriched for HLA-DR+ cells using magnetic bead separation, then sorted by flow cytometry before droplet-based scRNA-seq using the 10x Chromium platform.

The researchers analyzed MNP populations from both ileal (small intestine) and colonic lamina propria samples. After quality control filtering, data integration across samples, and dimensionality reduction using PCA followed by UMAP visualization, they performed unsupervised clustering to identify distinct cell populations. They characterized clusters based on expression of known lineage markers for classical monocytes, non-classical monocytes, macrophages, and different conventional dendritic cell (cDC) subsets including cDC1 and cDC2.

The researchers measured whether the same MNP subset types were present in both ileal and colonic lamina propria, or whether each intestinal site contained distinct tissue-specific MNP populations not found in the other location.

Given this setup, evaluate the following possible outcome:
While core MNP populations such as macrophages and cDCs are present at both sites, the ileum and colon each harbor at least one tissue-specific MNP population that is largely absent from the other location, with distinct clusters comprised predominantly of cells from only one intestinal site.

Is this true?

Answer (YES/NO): NO